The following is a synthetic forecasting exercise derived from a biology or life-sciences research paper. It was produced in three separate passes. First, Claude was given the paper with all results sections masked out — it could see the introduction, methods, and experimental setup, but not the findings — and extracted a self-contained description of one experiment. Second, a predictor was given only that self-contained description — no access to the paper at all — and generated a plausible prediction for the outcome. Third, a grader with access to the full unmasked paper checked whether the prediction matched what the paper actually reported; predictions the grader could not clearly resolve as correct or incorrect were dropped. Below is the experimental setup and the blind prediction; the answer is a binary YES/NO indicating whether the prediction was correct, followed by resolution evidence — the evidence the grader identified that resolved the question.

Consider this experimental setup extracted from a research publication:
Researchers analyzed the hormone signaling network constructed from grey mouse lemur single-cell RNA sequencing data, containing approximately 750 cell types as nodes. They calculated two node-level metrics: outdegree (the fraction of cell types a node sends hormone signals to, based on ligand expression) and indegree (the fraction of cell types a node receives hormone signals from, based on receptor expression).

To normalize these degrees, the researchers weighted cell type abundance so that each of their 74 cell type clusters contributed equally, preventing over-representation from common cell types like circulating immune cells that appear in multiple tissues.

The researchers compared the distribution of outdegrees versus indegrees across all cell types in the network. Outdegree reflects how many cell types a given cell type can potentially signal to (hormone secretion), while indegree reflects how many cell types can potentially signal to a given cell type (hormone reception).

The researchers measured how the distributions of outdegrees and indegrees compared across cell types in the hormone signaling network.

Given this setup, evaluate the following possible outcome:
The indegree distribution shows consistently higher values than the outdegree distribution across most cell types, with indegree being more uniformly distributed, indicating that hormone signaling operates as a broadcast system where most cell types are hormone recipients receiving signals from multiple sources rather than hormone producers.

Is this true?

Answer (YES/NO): YES